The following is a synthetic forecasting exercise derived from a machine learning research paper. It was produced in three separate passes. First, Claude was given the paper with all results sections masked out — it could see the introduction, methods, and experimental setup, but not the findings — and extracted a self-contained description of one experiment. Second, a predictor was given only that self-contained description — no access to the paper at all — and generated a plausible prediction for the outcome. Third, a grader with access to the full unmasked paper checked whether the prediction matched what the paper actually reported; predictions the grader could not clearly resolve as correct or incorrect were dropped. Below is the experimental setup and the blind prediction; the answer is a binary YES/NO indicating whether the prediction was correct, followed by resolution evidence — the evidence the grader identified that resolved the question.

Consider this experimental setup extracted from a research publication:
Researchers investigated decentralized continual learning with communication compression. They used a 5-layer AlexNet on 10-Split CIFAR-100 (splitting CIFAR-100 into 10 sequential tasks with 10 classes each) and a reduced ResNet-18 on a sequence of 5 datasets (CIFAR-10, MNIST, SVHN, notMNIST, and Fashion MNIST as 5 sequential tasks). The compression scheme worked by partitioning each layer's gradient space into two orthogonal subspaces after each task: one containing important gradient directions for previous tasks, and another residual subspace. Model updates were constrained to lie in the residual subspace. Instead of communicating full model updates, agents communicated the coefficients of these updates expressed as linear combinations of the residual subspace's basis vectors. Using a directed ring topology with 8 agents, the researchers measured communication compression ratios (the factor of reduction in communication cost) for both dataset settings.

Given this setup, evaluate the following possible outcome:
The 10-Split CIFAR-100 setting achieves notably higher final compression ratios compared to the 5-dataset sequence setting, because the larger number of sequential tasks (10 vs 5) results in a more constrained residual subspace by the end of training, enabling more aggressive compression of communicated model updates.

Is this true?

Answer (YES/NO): NO